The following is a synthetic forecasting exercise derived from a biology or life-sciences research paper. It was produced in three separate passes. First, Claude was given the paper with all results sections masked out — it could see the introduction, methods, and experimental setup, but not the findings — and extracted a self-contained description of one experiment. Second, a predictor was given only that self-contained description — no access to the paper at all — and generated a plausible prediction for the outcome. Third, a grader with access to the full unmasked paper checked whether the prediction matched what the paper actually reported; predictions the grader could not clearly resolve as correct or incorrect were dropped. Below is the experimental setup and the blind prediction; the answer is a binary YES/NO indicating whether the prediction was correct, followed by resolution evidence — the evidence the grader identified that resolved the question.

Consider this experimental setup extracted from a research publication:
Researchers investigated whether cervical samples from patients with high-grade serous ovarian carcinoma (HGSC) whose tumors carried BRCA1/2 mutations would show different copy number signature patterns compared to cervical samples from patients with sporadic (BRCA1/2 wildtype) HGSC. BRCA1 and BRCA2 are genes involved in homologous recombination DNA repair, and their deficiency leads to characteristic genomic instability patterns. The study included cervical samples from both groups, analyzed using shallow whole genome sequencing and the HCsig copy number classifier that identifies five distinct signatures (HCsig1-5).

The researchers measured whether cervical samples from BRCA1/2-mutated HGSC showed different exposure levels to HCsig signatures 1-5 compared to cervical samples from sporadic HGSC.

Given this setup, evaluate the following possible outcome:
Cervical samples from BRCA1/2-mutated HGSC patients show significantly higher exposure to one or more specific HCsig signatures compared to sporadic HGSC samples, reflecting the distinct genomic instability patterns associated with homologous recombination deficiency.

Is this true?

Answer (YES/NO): NO